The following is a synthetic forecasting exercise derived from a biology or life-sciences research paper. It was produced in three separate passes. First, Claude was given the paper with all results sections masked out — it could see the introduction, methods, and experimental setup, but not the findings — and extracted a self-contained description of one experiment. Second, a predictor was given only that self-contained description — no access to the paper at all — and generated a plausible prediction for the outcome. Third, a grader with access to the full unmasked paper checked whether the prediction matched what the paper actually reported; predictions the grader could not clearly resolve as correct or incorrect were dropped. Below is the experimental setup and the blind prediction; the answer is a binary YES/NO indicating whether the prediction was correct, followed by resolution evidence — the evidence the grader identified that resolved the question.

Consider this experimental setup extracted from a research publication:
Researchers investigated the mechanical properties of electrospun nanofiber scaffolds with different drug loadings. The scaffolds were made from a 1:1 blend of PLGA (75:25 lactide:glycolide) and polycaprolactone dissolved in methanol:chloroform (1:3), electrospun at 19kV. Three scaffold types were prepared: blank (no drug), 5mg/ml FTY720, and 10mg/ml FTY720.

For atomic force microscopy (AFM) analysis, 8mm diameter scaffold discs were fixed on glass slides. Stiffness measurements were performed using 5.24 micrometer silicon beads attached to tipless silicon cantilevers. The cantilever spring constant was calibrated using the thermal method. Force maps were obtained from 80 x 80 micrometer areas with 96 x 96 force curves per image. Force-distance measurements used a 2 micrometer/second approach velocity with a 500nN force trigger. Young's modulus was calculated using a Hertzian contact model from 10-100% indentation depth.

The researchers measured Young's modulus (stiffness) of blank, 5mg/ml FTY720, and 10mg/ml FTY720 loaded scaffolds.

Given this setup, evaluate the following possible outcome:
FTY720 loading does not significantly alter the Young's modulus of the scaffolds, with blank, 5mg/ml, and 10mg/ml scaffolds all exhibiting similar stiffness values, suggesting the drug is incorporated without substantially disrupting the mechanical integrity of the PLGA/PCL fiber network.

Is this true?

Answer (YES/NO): NO